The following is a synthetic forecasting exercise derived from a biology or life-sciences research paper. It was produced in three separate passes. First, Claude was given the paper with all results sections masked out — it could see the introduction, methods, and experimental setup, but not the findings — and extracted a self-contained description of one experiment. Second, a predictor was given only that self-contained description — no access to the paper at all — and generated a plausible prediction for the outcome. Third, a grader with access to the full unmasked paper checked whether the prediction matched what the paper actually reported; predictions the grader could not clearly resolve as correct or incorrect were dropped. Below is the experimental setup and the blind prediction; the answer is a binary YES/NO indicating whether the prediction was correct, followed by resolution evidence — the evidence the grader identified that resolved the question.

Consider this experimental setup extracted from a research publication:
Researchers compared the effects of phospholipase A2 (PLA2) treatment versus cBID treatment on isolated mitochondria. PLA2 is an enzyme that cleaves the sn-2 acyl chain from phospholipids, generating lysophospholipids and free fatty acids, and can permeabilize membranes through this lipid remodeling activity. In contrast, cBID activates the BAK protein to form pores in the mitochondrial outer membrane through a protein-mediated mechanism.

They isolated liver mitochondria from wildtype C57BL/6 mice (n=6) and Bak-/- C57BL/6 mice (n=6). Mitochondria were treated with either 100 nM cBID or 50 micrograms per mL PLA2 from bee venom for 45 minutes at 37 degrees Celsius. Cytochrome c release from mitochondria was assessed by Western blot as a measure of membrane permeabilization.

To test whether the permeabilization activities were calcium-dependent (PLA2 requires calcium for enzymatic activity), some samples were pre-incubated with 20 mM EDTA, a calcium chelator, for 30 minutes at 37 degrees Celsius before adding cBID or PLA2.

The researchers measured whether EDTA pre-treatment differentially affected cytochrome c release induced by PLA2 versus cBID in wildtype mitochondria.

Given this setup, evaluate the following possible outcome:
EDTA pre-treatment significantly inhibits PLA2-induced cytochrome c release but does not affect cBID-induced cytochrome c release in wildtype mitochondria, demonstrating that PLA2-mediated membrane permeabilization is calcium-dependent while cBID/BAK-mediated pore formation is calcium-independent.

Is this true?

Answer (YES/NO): YES